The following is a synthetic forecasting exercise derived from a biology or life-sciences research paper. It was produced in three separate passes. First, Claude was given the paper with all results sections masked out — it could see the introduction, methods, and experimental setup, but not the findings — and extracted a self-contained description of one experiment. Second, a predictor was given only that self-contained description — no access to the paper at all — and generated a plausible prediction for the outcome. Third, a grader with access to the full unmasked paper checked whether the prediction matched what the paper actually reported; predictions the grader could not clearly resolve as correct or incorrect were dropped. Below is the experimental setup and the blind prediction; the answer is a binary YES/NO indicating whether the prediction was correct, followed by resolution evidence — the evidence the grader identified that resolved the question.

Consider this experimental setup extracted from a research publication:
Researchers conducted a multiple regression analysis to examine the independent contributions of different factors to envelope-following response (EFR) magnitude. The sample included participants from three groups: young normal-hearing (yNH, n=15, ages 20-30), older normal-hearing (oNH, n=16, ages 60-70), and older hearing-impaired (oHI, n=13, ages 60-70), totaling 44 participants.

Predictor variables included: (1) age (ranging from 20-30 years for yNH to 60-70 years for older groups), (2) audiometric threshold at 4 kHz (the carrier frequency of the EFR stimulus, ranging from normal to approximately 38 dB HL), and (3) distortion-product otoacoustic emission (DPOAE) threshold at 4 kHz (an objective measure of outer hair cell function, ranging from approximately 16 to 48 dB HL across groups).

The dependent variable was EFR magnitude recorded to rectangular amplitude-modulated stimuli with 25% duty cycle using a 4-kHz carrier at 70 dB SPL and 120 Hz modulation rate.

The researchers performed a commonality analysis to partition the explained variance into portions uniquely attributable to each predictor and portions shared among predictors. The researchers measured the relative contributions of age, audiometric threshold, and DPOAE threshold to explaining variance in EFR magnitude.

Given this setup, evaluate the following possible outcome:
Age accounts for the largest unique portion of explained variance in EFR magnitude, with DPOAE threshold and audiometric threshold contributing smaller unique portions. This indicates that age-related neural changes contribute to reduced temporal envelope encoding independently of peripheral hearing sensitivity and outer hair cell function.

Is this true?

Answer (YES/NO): YES